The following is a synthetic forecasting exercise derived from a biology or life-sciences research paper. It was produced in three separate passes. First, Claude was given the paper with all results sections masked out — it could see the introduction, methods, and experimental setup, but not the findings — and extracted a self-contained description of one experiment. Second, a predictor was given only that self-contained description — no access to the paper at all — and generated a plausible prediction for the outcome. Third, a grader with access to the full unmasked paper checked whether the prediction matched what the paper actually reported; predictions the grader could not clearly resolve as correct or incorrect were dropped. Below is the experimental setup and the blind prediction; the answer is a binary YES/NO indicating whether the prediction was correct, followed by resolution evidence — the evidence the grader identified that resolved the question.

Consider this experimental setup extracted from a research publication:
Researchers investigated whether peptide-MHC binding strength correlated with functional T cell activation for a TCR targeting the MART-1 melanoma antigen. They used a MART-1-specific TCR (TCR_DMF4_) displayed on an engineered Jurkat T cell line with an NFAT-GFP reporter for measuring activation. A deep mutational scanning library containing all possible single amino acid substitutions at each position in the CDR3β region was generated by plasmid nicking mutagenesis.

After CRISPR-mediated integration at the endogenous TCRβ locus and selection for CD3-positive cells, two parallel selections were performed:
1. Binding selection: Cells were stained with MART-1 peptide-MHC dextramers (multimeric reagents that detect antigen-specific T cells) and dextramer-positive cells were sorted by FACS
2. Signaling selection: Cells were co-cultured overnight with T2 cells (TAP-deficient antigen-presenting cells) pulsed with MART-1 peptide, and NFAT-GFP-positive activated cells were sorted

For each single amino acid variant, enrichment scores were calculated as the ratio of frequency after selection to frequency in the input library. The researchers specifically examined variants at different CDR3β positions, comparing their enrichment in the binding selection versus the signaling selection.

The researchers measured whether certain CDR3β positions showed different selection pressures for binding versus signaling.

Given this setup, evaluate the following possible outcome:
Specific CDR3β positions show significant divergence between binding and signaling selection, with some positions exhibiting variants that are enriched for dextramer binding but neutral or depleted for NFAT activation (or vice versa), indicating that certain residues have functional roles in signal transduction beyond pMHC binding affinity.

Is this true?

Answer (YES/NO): YES